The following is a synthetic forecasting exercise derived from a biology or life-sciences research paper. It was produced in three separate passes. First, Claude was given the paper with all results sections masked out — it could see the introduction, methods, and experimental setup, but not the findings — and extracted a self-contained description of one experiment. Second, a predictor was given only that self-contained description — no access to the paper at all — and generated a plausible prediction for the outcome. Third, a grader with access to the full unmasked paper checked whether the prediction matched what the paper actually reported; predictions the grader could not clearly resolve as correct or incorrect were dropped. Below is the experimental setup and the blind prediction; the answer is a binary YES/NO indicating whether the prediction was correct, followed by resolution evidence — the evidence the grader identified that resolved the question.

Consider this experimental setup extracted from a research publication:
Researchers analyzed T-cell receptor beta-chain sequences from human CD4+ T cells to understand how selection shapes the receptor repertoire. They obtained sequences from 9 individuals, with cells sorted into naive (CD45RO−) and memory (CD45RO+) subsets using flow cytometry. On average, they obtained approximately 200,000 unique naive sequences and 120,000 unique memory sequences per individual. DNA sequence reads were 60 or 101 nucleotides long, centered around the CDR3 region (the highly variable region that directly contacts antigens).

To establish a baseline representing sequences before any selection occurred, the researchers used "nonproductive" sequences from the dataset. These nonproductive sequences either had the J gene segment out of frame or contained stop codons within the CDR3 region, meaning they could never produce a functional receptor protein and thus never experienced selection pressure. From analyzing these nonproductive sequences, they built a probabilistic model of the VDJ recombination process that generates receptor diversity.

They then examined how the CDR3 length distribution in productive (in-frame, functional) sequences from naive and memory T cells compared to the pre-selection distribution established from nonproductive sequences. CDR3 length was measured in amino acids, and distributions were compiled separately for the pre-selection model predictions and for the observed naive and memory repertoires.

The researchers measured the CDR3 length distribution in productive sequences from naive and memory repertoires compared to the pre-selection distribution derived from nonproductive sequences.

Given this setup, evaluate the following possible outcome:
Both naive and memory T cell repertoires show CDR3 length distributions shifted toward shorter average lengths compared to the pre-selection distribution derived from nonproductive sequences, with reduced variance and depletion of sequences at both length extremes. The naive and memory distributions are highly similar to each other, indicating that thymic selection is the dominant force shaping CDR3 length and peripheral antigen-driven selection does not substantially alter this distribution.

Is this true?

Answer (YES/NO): NO